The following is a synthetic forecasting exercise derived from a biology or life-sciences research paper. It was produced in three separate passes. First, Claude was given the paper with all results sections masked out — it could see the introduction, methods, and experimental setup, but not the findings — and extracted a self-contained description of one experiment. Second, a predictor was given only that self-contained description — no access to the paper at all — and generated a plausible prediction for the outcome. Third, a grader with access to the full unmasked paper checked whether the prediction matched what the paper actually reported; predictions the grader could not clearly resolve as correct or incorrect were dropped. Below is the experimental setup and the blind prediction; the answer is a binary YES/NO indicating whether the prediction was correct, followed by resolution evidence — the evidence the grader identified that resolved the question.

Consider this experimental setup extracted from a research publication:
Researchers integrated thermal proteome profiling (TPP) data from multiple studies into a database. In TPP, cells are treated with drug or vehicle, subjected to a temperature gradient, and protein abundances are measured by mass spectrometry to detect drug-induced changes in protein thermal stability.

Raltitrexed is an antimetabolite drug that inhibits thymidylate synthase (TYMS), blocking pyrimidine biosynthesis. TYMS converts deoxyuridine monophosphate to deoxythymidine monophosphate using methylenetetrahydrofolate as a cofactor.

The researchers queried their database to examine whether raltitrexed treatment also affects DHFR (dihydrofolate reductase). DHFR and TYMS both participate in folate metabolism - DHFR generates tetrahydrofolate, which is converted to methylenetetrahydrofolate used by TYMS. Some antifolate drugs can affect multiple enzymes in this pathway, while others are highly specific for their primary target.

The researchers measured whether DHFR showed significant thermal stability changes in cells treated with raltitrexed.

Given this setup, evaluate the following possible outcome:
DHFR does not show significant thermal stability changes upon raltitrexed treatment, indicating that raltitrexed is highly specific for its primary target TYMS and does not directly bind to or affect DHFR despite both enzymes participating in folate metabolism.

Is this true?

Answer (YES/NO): NO